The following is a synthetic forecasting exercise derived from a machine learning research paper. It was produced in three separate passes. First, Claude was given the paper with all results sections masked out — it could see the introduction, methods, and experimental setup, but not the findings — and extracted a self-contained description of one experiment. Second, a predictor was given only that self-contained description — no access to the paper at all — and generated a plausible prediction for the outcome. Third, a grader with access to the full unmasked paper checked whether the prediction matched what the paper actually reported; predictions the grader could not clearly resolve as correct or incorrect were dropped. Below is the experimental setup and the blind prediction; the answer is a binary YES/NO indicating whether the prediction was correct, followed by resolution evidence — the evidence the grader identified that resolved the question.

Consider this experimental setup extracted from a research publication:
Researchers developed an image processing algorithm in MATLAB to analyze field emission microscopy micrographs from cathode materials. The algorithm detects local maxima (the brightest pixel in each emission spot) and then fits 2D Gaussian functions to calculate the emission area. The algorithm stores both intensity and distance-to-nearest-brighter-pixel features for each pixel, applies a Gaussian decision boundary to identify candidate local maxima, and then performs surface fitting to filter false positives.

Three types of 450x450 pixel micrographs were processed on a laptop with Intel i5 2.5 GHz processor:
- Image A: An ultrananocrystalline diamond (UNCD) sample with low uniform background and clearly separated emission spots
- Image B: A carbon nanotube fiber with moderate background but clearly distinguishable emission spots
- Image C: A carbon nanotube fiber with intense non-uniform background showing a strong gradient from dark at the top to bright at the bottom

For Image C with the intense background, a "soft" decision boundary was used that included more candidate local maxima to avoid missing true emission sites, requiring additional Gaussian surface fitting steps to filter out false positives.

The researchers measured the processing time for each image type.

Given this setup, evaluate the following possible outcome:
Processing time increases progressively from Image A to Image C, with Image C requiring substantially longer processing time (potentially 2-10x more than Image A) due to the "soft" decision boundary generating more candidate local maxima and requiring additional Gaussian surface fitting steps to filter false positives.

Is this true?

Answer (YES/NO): NO